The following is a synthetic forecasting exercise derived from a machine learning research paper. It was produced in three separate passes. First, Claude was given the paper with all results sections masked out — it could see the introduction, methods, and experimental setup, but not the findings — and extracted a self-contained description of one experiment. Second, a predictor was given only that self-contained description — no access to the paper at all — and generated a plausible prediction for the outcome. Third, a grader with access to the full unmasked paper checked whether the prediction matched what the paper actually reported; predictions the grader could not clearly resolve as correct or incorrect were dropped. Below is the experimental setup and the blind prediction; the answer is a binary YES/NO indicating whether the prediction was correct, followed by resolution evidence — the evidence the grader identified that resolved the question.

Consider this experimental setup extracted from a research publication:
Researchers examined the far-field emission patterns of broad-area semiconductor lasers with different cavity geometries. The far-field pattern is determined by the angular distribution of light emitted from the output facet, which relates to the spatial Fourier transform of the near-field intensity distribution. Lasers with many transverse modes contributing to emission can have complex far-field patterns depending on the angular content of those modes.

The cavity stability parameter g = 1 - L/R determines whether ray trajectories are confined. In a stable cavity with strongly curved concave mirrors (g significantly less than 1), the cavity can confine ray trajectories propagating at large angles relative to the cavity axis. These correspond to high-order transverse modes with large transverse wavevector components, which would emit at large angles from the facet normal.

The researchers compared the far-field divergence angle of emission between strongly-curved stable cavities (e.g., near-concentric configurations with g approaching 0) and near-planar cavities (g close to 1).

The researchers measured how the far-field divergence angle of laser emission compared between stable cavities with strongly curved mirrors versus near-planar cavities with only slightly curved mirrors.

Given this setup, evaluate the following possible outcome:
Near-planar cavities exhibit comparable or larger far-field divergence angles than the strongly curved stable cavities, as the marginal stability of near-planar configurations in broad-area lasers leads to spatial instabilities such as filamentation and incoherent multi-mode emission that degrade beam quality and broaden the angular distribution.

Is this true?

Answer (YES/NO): NO